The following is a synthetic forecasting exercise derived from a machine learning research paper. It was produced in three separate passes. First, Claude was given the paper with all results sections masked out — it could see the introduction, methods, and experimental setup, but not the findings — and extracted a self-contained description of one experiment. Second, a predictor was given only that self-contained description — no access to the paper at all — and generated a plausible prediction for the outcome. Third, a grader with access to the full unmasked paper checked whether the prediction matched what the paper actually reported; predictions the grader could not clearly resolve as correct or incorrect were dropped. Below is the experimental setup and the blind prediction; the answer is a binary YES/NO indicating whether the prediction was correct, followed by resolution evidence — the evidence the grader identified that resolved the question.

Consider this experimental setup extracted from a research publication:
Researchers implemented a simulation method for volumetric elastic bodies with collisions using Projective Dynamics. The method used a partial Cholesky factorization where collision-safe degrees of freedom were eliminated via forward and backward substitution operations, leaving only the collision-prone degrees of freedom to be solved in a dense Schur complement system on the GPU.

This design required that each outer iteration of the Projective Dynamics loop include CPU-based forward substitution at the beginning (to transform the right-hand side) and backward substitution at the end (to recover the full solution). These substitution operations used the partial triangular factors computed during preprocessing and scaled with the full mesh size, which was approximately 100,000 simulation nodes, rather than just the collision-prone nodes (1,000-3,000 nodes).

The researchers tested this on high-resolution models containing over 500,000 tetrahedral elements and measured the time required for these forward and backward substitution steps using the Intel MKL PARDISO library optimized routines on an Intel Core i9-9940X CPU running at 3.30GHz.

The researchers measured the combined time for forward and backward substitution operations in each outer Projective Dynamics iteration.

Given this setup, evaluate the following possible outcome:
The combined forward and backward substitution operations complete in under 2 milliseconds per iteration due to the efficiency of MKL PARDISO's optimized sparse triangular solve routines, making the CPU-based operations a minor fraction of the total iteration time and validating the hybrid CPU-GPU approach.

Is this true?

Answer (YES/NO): NO